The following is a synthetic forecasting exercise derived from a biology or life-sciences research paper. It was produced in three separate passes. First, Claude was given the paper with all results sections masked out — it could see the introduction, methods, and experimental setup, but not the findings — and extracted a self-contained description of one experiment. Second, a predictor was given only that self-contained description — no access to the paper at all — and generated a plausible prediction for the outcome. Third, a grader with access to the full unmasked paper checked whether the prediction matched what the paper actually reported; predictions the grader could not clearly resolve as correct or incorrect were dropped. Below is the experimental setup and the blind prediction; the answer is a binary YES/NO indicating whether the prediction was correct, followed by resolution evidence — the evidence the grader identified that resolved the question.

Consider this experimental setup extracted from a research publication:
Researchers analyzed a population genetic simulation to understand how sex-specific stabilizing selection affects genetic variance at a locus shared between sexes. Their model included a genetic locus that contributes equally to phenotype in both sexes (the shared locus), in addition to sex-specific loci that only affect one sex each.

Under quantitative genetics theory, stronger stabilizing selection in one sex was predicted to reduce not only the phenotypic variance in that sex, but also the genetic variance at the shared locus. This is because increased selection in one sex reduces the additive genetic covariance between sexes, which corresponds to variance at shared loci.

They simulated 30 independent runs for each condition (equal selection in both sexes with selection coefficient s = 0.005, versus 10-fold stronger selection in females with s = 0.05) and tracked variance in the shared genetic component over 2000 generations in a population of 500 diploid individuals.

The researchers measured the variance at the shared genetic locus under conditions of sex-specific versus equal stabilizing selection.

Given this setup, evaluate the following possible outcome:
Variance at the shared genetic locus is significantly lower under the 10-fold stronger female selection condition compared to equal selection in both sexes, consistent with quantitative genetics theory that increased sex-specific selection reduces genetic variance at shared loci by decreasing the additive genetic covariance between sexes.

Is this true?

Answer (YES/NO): YES